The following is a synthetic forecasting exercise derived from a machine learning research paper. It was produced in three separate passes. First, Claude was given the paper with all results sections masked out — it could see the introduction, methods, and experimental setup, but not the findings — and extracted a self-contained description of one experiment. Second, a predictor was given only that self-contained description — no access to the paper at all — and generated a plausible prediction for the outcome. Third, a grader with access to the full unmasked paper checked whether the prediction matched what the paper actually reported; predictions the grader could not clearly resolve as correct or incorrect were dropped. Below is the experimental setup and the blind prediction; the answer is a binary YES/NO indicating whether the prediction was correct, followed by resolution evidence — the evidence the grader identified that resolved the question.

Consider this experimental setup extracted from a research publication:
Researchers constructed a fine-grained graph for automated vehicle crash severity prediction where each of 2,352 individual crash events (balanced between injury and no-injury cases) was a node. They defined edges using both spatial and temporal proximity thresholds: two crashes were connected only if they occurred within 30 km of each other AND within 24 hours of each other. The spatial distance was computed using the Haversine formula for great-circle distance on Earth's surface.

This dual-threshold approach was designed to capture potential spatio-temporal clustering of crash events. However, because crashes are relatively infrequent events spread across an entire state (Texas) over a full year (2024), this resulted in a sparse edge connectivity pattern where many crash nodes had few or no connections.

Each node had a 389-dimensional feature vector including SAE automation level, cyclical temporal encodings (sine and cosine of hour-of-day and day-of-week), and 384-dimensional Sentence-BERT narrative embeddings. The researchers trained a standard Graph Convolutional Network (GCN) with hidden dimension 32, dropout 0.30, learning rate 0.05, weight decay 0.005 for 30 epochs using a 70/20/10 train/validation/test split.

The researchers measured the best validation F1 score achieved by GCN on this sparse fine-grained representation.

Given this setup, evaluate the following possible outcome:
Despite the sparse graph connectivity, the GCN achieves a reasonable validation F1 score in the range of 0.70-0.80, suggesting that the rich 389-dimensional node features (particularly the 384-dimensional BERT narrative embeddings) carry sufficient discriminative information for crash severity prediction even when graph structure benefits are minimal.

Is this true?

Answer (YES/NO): NO